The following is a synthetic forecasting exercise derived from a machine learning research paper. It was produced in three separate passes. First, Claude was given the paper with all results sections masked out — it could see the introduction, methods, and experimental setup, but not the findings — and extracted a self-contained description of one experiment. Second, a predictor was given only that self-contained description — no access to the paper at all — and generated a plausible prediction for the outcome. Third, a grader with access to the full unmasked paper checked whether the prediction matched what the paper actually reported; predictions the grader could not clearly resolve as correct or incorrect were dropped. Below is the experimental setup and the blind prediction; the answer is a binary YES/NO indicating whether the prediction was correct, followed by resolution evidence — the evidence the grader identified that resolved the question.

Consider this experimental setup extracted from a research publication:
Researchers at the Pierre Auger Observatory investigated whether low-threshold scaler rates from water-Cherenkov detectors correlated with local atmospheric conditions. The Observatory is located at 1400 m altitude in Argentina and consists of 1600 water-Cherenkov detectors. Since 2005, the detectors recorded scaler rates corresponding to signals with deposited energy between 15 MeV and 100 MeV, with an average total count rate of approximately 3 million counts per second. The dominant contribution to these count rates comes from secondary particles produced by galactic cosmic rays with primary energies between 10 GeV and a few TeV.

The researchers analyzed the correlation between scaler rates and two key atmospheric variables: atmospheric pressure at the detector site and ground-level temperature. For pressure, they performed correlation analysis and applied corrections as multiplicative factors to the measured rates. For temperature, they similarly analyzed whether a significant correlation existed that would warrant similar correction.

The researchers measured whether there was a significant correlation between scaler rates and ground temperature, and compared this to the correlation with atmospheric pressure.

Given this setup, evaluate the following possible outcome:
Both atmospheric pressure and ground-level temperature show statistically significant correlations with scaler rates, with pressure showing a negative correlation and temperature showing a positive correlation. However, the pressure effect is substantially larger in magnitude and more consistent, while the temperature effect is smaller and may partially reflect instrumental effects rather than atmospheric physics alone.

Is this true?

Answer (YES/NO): NO